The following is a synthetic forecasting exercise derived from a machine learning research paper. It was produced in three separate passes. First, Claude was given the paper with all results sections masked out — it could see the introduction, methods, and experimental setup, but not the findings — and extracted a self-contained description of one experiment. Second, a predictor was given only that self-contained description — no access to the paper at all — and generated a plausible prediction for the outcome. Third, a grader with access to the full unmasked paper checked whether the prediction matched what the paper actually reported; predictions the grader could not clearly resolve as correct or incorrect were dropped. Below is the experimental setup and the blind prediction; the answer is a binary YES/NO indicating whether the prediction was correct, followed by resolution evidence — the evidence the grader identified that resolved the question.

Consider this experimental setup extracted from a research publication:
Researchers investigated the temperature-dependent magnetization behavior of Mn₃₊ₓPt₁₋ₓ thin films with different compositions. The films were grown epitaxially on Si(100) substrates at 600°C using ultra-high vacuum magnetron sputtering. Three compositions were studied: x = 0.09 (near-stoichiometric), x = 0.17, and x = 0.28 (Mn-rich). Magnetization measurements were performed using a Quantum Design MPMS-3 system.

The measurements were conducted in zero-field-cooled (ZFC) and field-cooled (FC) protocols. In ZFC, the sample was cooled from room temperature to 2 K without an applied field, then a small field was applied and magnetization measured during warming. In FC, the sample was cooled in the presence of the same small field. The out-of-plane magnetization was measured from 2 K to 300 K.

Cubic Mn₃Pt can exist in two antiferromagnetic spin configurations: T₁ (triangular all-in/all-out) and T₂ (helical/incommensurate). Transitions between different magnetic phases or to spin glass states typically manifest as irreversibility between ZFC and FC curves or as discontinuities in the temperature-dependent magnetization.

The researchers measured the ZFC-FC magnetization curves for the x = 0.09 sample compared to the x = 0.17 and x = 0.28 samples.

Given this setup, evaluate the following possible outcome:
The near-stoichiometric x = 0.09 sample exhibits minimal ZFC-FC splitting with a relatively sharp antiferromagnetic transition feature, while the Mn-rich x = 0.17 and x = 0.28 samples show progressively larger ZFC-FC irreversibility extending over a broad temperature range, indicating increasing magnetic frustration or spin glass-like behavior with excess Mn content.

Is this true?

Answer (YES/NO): NO